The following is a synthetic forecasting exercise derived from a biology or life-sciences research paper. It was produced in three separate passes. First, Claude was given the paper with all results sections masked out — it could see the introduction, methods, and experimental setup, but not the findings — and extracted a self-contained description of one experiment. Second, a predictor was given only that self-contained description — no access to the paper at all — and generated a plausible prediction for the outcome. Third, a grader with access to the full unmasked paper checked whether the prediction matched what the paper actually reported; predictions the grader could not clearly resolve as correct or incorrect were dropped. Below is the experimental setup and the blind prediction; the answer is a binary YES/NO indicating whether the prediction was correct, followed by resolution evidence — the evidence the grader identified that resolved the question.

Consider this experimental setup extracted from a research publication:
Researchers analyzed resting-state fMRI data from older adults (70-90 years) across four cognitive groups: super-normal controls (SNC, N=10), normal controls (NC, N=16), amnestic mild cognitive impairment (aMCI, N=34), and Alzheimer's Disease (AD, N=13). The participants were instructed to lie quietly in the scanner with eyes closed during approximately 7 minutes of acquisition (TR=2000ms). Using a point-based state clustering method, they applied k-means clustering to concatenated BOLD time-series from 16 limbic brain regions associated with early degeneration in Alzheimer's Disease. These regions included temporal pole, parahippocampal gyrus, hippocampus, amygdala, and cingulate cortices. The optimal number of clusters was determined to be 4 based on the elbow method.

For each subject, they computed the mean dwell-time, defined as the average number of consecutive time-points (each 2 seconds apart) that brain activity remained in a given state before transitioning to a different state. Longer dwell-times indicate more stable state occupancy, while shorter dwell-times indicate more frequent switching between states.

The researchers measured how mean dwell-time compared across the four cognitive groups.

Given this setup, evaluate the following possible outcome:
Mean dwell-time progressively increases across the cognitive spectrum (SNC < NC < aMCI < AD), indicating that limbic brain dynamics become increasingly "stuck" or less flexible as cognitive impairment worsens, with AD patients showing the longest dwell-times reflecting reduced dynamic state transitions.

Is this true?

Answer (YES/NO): NO